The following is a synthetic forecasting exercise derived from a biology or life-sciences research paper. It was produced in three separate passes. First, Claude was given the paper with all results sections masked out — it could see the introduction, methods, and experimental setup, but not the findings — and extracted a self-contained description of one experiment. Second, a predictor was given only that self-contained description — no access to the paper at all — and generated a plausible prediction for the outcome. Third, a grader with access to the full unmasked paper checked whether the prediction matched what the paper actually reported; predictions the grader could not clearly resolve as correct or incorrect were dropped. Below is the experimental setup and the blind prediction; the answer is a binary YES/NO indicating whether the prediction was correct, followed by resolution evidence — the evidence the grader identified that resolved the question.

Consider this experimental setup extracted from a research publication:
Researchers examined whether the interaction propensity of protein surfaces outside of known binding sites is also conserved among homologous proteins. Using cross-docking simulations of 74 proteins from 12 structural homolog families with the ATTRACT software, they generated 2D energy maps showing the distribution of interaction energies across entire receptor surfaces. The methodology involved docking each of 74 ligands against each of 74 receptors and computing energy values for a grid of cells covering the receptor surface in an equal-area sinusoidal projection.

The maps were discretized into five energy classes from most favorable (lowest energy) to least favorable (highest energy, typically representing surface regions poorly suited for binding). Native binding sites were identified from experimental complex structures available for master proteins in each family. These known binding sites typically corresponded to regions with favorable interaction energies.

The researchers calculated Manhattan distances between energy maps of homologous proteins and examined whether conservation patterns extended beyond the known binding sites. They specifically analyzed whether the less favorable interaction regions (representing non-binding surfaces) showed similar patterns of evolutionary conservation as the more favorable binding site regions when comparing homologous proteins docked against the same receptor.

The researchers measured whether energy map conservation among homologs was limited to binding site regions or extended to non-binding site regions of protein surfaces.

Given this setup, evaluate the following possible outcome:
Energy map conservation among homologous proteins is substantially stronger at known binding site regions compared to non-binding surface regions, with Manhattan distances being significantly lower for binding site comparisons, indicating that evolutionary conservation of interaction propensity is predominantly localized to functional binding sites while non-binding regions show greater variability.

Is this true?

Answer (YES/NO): NO